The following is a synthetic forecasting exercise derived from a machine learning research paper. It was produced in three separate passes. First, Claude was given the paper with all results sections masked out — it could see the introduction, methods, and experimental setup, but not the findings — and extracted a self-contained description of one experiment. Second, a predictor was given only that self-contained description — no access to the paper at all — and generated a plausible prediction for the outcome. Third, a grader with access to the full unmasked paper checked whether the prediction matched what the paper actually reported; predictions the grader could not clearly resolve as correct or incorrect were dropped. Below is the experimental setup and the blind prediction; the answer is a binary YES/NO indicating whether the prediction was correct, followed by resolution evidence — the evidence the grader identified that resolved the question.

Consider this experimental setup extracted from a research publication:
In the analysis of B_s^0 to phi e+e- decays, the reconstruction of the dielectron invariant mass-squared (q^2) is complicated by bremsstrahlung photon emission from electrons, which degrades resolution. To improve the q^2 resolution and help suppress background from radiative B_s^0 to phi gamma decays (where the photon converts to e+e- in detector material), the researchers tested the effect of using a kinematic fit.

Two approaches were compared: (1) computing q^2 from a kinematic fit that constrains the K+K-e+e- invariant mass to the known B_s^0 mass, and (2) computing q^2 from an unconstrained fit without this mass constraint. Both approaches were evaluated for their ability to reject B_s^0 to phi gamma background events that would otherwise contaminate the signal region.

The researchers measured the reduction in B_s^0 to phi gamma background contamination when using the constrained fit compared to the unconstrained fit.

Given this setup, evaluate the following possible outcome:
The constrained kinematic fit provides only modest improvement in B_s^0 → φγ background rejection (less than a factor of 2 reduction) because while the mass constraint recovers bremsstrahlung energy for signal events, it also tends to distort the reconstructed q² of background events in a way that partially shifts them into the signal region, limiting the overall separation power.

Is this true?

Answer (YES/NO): NO